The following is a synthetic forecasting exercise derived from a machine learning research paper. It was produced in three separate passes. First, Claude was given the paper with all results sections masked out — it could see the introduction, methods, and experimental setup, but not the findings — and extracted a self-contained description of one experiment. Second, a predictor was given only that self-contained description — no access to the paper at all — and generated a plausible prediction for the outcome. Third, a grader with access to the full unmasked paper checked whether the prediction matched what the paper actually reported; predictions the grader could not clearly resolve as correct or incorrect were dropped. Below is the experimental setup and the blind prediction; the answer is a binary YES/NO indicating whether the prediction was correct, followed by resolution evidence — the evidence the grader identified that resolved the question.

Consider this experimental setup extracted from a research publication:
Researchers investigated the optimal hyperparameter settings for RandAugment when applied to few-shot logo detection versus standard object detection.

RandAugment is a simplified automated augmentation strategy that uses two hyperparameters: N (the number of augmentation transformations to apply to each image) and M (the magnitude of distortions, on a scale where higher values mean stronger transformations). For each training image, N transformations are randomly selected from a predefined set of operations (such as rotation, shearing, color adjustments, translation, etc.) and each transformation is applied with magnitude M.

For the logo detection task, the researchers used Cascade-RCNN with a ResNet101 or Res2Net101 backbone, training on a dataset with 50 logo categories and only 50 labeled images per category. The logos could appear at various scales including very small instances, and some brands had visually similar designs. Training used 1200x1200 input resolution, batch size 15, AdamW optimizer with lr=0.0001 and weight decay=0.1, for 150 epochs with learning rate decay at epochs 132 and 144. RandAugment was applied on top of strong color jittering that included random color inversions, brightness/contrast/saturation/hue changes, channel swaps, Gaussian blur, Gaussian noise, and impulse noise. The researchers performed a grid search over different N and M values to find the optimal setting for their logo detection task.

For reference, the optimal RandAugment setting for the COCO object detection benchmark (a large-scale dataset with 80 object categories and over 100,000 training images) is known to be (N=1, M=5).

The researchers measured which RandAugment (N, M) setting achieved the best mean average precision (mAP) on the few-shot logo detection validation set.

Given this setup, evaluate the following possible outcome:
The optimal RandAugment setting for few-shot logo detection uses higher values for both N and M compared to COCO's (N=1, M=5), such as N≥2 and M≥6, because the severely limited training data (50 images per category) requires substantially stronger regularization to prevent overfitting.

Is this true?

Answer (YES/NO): NO